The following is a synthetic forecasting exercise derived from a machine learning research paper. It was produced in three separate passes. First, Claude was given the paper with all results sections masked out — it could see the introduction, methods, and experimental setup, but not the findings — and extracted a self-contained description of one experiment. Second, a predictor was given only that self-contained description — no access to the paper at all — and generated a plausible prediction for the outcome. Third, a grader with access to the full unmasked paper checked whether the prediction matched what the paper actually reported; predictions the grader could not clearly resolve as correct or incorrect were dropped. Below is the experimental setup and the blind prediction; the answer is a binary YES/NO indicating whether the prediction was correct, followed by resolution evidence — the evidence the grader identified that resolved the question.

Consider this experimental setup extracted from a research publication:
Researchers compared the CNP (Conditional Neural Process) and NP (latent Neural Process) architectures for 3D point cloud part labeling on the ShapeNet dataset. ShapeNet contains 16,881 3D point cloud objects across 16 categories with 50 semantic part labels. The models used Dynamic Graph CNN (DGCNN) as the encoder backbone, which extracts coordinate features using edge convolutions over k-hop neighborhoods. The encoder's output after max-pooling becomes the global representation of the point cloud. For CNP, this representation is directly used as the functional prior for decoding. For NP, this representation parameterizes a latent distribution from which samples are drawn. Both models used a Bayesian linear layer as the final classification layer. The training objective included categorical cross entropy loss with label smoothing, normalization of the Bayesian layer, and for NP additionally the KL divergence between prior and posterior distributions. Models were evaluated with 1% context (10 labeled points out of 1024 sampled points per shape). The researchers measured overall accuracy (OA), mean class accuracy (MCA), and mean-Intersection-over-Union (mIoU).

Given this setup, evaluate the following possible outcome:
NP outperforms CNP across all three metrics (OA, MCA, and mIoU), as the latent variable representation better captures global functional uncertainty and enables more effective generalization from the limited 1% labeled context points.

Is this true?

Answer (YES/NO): NO